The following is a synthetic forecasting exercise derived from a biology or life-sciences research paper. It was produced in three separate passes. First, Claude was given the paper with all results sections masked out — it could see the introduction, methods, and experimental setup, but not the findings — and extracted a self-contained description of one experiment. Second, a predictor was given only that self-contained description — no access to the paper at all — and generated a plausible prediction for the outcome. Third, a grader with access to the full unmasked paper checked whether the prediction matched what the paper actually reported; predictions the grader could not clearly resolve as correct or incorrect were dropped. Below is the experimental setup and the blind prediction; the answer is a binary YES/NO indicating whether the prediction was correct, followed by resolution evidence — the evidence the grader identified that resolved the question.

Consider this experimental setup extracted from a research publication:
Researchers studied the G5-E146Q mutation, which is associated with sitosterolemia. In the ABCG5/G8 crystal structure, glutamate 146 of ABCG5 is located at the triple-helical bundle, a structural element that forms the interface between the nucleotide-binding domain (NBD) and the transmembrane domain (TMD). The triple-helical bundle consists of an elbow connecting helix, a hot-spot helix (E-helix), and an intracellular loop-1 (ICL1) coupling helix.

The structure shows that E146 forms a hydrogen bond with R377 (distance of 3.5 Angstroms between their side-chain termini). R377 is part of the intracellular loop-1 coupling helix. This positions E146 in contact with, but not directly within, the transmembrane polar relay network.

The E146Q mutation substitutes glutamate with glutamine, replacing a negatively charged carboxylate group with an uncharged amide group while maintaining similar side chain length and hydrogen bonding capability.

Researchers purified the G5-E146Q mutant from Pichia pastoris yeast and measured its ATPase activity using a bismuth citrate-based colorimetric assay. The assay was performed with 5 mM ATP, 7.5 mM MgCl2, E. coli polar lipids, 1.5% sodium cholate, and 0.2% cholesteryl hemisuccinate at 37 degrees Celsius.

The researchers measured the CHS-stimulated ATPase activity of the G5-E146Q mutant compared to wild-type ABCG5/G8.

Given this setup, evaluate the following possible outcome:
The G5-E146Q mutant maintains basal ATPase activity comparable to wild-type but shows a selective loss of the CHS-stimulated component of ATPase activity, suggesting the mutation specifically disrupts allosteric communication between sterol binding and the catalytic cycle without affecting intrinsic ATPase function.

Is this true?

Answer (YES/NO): NO